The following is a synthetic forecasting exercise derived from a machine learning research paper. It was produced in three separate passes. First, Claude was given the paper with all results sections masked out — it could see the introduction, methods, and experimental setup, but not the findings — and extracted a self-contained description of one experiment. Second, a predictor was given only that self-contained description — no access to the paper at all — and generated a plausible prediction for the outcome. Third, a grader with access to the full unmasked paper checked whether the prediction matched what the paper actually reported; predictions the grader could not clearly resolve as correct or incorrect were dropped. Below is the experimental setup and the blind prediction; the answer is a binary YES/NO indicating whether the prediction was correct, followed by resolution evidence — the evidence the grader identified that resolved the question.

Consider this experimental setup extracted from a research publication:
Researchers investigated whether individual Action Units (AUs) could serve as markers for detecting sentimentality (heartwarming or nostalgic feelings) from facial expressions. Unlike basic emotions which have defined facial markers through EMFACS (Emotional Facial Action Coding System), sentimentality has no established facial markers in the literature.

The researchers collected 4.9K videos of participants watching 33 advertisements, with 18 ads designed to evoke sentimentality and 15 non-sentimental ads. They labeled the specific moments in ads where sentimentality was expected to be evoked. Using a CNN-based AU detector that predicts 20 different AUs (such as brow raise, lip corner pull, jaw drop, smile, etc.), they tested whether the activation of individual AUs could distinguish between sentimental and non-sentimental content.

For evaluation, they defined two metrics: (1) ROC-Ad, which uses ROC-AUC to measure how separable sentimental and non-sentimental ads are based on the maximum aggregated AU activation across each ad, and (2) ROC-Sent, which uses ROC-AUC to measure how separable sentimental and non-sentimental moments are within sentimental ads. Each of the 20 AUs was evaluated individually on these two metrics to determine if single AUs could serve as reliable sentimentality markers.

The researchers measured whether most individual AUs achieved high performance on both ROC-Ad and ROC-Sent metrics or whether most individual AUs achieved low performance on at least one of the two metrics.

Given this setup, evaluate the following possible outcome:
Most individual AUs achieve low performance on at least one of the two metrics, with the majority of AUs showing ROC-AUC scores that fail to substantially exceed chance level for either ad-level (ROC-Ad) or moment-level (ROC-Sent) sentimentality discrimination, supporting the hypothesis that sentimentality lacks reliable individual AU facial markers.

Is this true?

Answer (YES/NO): YES